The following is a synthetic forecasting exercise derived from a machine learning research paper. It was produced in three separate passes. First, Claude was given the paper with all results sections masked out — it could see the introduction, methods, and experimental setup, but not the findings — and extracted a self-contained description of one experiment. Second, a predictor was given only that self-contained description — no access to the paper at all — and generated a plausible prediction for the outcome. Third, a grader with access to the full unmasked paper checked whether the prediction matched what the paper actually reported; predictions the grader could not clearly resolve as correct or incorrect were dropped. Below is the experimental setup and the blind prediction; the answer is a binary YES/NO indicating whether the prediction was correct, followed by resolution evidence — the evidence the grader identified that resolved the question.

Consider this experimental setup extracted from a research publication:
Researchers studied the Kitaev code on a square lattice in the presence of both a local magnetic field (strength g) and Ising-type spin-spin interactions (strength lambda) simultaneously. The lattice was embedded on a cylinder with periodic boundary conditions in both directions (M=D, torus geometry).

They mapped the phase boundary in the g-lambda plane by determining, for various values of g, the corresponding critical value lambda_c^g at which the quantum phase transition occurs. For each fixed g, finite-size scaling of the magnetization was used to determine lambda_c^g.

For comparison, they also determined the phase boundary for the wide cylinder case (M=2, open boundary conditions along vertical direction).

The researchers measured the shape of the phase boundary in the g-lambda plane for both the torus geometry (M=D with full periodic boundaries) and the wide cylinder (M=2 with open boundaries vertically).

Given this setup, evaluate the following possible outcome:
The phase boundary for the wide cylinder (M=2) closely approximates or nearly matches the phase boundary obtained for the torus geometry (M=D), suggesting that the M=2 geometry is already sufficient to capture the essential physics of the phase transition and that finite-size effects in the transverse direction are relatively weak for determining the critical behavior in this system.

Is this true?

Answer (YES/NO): NO